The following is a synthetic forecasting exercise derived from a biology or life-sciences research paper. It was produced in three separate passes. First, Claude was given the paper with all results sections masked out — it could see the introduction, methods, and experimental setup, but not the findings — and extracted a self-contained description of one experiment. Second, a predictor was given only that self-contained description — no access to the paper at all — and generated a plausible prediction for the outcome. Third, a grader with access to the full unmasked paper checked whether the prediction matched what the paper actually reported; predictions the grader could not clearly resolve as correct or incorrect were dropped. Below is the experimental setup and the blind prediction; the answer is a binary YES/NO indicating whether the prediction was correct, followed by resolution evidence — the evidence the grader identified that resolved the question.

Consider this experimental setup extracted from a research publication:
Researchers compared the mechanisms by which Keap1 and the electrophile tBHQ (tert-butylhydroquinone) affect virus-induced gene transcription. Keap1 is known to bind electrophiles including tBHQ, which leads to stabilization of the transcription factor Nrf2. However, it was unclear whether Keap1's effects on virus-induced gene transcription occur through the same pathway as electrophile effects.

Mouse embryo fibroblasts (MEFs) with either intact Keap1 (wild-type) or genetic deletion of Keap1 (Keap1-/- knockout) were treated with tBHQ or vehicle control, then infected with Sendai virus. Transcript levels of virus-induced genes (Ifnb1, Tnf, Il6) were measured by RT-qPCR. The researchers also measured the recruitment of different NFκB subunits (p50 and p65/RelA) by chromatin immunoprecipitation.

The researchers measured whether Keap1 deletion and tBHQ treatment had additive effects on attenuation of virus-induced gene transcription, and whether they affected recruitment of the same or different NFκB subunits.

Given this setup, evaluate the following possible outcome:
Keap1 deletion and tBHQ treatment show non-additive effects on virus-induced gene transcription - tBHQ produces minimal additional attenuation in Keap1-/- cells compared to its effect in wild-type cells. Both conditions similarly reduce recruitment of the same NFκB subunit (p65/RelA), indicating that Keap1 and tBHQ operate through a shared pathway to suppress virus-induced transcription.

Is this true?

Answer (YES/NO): NO